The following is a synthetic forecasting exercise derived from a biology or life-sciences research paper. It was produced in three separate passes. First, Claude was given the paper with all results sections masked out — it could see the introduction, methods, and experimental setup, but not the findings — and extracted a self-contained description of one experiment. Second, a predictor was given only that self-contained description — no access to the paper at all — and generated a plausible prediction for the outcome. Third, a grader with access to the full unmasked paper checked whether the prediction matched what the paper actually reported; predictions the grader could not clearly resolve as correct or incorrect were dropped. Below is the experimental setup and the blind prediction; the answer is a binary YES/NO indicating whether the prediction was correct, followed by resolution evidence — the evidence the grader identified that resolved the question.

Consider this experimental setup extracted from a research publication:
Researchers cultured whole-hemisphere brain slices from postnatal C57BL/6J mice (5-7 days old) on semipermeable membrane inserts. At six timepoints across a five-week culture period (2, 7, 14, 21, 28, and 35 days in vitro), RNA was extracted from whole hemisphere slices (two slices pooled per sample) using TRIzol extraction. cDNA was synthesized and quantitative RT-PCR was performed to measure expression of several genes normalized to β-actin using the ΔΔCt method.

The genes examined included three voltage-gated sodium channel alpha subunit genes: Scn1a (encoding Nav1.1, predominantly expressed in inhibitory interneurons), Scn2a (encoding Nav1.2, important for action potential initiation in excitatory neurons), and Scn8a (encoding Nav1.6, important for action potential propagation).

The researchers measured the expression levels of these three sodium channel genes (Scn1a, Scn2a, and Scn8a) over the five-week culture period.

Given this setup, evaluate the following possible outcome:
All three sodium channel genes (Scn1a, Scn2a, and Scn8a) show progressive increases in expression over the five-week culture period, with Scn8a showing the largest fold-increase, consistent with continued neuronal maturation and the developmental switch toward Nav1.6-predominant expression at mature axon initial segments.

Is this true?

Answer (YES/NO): NO